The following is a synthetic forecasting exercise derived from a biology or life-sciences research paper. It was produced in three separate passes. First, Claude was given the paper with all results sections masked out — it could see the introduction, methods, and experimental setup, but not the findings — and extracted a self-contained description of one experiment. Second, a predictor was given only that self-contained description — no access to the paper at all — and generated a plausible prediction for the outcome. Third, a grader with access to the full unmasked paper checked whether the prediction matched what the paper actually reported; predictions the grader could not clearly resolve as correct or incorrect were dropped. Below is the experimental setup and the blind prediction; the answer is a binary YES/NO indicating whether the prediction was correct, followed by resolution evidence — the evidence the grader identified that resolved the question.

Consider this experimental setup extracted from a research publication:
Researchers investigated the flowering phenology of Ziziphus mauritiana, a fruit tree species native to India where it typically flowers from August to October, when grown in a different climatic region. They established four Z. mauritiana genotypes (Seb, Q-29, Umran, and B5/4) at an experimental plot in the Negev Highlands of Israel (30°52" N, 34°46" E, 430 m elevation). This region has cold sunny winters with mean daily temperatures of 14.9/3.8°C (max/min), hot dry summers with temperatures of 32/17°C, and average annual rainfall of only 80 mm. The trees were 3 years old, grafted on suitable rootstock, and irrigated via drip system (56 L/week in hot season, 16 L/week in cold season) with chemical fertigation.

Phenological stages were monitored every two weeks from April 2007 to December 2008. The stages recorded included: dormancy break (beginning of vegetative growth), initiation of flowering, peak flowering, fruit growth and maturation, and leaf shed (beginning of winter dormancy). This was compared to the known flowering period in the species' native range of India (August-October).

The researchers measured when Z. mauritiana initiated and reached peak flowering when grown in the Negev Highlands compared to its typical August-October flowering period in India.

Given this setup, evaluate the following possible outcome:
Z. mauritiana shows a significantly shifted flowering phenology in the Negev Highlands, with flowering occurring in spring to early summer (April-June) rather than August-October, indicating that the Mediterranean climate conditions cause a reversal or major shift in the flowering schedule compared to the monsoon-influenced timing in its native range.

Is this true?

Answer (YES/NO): NO